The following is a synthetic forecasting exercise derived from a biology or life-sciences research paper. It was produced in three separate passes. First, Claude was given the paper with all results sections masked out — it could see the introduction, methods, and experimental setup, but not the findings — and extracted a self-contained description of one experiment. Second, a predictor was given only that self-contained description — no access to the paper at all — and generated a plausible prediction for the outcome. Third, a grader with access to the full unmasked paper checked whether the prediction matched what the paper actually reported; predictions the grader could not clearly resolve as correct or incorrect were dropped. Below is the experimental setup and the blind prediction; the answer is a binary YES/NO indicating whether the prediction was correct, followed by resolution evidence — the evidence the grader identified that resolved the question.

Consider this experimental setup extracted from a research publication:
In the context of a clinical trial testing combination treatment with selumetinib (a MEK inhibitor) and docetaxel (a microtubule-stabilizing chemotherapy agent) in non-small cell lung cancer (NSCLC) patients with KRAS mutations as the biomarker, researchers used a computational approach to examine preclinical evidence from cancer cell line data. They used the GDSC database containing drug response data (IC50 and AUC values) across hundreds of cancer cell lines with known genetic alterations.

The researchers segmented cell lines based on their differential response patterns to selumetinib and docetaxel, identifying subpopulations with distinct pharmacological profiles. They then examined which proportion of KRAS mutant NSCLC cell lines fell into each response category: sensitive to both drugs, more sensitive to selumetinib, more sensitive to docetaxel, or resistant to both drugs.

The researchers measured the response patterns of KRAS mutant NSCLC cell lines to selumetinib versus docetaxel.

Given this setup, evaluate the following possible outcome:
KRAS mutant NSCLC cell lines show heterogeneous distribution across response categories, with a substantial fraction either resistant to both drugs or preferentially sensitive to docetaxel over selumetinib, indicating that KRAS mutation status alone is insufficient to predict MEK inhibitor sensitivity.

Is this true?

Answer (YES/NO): YES